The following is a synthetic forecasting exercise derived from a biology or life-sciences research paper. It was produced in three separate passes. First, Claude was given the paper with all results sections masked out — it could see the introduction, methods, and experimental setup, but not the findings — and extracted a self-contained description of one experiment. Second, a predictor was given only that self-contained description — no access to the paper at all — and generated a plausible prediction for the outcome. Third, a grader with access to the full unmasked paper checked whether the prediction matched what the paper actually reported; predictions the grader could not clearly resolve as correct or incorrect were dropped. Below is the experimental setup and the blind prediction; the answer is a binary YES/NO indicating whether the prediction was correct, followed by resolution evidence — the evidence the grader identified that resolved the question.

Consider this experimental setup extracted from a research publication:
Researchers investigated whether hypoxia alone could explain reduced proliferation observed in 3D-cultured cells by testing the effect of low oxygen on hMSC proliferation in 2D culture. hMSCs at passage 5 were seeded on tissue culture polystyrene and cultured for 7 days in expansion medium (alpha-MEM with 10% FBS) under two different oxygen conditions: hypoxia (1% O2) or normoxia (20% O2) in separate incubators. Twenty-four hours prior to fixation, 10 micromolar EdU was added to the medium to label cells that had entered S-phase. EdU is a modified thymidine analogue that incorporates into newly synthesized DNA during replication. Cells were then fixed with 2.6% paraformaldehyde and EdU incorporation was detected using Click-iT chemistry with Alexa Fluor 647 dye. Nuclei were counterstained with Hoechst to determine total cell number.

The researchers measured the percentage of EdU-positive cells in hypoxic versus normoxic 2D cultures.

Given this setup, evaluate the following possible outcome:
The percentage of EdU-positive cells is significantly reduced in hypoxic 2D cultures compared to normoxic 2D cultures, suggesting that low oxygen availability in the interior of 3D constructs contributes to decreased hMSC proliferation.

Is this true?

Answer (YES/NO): NO